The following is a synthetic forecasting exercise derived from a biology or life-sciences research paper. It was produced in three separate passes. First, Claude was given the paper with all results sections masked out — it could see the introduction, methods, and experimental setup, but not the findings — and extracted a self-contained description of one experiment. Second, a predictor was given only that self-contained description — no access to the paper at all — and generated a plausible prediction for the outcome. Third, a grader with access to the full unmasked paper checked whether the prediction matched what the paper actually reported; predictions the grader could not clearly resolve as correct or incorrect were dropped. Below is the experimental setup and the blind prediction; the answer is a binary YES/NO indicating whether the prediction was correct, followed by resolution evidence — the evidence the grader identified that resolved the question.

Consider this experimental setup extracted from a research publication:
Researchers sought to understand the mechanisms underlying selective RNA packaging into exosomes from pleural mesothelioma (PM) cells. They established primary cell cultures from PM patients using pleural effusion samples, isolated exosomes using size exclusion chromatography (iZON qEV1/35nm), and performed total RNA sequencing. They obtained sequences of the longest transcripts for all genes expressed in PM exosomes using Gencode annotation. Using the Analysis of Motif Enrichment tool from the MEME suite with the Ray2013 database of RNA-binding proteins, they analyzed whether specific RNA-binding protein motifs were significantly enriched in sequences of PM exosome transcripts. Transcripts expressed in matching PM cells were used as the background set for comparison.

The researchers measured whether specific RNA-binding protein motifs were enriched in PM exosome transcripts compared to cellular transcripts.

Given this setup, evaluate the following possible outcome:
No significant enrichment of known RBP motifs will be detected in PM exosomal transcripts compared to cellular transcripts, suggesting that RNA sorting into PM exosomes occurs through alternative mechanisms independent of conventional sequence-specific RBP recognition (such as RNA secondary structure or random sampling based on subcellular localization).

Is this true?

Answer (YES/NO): NO